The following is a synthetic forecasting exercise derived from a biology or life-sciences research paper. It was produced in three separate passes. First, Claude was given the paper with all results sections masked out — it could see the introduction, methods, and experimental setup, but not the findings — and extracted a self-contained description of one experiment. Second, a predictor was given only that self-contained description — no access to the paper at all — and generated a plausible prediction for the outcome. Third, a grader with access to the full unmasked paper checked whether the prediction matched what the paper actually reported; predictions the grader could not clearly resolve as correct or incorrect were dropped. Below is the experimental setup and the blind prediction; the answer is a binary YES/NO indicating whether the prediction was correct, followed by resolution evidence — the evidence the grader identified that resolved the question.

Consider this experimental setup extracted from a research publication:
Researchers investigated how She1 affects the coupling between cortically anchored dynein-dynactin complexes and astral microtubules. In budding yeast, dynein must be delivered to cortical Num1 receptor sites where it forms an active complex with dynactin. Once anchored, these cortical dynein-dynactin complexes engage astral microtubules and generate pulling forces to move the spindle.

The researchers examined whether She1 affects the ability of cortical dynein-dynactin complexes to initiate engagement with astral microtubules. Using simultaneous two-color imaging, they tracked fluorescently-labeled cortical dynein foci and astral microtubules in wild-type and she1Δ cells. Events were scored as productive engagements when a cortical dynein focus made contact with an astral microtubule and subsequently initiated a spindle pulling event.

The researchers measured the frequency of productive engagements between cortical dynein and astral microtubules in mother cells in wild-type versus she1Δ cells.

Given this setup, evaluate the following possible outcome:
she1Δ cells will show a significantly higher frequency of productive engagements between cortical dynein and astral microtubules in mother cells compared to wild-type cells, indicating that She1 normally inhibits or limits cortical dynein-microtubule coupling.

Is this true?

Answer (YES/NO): YES